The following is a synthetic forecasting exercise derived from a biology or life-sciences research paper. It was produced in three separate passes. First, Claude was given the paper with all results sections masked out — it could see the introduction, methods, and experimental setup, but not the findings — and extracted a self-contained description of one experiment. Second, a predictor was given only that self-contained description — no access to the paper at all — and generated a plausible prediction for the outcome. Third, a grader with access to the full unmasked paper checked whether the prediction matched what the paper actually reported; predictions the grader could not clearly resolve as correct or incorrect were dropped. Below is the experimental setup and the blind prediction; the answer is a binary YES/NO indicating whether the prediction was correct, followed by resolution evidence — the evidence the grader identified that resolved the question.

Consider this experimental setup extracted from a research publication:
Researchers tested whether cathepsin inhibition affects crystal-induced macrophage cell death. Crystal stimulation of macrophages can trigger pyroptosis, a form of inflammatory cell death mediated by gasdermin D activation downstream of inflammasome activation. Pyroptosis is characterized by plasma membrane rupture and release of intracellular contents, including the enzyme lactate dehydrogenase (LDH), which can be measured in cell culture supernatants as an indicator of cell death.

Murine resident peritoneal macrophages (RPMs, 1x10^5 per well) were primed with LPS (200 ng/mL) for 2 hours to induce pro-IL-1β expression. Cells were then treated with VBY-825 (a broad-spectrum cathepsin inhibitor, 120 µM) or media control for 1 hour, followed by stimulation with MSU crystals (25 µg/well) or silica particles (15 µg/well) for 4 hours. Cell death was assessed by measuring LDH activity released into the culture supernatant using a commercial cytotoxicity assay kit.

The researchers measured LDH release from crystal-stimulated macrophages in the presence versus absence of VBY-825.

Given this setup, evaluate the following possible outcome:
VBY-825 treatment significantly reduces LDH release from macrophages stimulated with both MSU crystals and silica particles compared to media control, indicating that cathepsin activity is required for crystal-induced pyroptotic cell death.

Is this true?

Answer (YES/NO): YES